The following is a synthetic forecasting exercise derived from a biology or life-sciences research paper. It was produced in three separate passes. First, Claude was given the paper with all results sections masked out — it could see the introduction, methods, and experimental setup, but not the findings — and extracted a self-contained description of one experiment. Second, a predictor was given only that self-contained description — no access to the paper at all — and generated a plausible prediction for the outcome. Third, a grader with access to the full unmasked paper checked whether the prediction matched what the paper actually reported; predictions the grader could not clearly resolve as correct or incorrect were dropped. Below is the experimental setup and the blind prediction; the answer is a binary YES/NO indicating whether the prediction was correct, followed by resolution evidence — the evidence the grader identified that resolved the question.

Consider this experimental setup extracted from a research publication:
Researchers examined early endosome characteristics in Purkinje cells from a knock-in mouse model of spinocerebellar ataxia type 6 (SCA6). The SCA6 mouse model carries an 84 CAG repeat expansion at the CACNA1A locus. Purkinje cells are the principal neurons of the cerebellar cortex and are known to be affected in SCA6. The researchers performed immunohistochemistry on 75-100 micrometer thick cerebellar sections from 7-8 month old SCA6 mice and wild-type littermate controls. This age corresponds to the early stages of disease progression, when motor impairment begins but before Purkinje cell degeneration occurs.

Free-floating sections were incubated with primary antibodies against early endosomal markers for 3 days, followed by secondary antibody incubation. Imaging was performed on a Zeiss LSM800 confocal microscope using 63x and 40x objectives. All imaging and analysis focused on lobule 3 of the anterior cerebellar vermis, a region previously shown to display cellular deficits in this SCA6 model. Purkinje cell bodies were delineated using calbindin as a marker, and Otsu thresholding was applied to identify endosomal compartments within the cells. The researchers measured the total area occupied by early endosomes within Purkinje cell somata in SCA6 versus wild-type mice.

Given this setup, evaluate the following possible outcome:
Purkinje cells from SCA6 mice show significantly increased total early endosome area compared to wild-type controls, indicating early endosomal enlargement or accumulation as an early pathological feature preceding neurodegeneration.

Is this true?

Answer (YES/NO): YES